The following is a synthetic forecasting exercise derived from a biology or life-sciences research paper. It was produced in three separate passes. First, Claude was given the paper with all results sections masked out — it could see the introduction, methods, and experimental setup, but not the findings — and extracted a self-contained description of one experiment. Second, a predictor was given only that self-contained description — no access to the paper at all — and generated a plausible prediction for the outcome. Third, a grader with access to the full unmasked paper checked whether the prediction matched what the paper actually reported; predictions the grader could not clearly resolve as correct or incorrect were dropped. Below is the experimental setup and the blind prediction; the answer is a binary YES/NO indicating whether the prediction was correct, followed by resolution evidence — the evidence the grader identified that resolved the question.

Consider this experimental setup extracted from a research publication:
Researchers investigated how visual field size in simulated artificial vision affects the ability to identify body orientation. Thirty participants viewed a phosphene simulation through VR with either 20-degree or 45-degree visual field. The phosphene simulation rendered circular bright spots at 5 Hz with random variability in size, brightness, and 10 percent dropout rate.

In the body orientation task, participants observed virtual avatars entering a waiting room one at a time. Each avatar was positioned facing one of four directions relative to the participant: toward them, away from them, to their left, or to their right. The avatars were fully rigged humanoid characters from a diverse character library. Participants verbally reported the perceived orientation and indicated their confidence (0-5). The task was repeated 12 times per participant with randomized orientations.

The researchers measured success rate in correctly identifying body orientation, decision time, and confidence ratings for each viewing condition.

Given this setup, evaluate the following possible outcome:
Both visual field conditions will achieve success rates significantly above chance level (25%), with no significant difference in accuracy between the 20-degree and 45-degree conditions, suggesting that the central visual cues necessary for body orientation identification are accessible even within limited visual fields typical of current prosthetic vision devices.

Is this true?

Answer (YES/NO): NO